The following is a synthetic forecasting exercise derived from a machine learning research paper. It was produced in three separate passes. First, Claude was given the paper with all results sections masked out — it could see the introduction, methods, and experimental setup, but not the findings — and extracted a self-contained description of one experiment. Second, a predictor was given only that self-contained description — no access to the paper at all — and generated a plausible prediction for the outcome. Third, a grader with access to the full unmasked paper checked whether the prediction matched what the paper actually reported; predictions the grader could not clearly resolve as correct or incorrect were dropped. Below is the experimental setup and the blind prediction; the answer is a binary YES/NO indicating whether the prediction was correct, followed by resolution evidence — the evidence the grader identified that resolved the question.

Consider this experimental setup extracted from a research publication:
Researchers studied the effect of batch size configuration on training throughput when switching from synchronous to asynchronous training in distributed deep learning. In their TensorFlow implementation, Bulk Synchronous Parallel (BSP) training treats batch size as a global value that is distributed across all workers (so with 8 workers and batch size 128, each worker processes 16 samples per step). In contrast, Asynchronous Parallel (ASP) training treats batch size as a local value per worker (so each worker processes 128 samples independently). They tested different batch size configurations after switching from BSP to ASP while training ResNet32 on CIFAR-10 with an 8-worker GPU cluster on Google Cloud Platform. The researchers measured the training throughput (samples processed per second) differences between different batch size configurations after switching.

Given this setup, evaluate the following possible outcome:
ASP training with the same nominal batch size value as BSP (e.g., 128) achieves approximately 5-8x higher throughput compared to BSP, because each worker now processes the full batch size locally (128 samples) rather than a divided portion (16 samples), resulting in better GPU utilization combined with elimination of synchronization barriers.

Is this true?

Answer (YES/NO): YES